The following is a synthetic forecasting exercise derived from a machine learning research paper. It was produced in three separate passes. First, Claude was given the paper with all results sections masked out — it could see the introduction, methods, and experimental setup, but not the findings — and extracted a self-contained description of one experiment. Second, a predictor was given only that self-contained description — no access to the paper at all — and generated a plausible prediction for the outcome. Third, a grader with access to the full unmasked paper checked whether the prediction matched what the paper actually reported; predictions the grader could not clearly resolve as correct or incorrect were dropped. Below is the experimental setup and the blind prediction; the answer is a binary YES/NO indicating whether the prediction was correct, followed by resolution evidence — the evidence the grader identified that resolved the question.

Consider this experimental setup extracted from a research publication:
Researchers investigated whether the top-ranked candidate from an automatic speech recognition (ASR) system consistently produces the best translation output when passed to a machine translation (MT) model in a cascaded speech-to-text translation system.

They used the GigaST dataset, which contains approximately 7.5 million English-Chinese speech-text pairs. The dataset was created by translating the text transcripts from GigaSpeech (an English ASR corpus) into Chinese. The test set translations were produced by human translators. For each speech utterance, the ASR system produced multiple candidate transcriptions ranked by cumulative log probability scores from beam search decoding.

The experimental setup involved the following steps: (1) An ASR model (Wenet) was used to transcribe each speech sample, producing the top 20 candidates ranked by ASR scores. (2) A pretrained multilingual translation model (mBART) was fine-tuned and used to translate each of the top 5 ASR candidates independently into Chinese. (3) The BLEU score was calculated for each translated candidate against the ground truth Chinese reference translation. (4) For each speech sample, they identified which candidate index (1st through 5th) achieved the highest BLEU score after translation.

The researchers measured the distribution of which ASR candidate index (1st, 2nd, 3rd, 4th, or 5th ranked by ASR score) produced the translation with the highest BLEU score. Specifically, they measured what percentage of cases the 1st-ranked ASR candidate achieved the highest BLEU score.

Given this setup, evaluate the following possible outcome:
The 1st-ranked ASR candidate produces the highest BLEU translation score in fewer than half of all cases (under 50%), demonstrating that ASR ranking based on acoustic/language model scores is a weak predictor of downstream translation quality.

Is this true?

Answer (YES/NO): YES